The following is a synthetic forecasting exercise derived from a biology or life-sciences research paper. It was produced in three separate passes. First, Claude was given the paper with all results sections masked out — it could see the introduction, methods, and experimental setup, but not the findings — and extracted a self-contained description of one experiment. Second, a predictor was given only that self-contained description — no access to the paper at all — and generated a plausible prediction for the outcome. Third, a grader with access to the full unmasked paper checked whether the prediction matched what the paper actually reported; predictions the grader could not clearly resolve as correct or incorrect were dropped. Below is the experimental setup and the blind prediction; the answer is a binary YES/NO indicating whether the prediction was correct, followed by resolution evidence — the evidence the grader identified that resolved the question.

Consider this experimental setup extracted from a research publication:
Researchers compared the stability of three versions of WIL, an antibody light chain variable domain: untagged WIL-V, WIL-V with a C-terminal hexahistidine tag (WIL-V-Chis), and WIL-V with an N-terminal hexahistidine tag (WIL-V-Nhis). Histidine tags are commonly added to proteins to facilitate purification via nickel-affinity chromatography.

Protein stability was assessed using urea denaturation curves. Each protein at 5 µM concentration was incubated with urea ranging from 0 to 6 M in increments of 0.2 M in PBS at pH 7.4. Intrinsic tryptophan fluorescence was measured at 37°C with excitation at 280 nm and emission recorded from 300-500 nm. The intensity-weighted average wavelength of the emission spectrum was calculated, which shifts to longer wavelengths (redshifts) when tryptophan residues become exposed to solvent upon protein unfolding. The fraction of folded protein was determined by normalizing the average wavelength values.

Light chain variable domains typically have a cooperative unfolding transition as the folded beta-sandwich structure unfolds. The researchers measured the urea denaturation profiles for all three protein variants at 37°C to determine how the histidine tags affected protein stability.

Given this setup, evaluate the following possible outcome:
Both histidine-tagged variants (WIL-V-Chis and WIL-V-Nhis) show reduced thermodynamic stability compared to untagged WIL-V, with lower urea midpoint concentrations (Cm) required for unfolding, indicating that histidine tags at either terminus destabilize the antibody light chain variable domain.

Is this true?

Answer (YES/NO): NO